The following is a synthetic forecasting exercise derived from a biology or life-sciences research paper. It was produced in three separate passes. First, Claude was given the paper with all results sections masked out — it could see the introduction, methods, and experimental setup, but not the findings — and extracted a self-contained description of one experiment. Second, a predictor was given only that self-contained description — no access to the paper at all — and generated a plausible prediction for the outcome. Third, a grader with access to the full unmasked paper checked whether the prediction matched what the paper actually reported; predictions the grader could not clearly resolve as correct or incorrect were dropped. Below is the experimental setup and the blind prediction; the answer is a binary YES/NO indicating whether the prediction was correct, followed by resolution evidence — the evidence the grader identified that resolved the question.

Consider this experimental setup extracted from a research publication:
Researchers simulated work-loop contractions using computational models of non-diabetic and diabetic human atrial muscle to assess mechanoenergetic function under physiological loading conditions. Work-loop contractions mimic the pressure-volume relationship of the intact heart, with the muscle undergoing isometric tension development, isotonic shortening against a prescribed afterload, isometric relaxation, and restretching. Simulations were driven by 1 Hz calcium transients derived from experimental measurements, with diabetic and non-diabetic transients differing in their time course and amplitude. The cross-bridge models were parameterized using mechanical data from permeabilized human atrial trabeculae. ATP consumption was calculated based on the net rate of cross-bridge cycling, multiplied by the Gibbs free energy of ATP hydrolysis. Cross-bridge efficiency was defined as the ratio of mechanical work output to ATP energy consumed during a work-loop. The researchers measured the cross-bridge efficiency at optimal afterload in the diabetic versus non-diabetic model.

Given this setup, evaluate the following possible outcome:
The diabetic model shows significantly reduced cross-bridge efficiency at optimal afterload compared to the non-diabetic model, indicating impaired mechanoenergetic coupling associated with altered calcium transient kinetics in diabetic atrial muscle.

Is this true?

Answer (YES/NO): NO